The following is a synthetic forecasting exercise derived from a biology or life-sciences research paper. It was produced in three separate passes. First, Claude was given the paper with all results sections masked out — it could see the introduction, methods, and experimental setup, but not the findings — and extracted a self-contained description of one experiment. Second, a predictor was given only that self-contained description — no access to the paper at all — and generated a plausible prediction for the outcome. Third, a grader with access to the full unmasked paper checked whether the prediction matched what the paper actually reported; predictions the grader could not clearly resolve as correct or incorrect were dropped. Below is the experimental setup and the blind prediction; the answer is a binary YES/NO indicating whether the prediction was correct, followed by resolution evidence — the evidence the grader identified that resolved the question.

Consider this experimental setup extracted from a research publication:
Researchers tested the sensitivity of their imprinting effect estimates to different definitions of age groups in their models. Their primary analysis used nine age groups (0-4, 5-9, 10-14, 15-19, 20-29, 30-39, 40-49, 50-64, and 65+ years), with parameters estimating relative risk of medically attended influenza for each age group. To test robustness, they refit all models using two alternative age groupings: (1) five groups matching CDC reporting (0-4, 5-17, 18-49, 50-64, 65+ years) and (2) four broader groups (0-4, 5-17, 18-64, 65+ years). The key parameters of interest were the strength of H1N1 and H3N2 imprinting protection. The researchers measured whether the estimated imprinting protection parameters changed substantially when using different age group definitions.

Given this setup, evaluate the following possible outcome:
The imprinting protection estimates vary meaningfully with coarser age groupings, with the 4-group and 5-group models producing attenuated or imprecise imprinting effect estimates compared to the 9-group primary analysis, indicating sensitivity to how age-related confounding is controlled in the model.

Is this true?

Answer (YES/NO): NO